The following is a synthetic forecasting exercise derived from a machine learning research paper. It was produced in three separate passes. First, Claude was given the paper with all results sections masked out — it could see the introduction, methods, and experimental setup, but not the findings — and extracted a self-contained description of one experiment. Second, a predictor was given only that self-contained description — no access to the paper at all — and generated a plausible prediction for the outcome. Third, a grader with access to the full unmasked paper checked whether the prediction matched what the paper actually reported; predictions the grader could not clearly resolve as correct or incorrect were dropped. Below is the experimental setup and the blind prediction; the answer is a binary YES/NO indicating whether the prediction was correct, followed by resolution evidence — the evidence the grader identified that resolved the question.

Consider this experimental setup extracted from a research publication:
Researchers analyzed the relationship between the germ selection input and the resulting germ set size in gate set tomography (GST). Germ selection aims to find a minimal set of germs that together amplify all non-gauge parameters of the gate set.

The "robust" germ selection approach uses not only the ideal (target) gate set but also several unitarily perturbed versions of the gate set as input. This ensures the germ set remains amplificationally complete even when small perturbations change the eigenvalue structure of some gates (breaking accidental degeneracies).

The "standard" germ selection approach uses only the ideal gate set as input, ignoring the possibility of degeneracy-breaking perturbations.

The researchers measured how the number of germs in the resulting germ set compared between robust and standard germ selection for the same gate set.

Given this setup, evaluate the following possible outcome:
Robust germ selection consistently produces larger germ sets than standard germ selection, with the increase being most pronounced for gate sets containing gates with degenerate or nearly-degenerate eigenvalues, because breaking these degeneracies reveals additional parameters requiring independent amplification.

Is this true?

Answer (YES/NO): YES